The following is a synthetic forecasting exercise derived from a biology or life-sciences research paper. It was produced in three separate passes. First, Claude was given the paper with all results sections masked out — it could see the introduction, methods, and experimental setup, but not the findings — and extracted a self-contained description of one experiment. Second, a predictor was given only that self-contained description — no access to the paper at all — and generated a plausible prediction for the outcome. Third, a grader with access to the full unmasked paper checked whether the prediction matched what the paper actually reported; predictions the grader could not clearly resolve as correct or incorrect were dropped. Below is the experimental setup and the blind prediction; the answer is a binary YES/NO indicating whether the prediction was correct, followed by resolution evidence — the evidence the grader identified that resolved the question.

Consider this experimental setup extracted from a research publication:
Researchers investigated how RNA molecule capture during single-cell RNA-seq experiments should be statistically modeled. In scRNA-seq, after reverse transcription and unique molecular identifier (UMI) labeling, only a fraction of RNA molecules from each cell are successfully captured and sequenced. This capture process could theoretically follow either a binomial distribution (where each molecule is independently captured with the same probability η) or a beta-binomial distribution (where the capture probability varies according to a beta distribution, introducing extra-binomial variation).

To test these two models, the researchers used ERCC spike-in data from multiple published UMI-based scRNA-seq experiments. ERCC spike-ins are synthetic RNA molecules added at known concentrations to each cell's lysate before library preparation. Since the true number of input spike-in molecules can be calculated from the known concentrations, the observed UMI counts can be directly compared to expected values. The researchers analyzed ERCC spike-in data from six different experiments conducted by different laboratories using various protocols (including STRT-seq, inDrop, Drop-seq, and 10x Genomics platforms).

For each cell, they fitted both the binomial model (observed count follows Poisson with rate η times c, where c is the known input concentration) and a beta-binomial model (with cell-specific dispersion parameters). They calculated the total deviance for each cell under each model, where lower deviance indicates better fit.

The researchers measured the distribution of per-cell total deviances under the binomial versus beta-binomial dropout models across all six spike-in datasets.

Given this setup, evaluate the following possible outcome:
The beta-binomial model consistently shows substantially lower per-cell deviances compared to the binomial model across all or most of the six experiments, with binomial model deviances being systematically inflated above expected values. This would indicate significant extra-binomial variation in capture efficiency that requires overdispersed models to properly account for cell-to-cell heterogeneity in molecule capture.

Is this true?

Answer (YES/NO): YES